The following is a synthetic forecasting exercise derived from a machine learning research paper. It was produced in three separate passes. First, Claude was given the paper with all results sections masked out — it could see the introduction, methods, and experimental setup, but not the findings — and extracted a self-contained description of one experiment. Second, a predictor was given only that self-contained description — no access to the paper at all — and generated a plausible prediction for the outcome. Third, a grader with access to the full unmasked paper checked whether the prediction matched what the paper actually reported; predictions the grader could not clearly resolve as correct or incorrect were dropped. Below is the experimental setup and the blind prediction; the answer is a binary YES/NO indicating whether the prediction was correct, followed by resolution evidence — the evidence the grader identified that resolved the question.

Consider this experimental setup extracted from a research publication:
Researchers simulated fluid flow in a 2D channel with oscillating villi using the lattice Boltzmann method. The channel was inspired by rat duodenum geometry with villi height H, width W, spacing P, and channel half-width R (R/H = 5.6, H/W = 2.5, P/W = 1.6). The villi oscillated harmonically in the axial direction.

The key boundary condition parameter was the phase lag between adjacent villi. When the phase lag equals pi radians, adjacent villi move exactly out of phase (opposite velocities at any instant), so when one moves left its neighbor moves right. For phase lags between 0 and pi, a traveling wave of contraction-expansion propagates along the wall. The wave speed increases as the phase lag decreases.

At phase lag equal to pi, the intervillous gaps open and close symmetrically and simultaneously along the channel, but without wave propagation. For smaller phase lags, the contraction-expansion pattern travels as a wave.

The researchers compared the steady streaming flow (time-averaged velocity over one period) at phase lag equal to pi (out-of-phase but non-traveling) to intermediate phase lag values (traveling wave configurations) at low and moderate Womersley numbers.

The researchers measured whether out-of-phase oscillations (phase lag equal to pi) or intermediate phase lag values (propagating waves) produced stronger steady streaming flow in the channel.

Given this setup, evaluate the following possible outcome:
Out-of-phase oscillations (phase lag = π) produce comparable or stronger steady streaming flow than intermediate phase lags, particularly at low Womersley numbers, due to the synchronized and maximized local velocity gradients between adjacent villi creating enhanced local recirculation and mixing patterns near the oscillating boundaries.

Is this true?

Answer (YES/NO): NO